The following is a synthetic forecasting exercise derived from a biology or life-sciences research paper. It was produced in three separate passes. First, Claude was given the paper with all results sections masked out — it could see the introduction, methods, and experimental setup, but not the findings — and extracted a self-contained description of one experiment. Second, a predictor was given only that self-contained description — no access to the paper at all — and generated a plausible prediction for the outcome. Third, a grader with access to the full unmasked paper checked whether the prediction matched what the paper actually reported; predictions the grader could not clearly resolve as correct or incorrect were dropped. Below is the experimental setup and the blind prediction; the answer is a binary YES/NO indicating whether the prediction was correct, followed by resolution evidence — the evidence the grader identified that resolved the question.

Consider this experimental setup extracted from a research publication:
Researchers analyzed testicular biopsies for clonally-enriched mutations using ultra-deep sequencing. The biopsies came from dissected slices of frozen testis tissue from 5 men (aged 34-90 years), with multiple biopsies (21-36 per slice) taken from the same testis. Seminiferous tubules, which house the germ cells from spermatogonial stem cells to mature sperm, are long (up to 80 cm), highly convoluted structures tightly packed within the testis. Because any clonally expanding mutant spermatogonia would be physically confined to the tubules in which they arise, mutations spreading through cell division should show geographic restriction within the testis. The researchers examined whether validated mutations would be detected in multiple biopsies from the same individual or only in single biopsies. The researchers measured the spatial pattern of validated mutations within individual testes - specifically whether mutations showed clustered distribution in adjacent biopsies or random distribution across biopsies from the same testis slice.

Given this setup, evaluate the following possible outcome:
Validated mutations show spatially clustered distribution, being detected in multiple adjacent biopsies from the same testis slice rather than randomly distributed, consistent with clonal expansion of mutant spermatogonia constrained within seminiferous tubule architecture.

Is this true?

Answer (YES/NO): YES